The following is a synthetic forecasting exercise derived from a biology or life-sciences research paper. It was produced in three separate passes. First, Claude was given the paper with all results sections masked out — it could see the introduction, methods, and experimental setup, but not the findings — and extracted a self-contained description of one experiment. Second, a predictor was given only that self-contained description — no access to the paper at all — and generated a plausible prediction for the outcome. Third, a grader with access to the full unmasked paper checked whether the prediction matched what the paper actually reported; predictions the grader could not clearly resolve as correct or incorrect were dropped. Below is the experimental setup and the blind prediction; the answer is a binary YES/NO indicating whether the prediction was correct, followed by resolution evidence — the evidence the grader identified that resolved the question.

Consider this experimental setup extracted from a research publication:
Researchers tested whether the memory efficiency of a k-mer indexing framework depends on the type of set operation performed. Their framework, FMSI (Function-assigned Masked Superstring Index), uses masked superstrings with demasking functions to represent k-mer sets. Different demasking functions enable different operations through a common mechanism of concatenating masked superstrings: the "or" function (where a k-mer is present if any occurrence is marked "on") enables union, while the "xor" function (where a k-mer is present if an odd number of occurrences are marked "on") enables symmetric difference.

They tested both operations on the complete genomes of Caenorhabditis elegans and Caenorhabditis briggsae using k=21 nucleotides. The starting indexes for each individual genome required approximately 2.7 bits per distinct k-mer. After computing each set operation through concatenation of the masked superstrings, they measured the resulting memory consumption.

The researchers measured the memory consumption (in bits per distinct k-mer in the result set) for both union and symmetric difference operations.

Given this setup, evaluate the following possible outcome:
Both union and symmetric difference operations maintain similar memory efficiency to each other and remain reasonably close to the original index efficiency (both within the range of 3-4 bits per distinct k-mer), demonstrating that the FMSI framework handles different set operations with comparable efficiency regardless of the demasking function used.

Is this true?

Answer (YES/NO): NO